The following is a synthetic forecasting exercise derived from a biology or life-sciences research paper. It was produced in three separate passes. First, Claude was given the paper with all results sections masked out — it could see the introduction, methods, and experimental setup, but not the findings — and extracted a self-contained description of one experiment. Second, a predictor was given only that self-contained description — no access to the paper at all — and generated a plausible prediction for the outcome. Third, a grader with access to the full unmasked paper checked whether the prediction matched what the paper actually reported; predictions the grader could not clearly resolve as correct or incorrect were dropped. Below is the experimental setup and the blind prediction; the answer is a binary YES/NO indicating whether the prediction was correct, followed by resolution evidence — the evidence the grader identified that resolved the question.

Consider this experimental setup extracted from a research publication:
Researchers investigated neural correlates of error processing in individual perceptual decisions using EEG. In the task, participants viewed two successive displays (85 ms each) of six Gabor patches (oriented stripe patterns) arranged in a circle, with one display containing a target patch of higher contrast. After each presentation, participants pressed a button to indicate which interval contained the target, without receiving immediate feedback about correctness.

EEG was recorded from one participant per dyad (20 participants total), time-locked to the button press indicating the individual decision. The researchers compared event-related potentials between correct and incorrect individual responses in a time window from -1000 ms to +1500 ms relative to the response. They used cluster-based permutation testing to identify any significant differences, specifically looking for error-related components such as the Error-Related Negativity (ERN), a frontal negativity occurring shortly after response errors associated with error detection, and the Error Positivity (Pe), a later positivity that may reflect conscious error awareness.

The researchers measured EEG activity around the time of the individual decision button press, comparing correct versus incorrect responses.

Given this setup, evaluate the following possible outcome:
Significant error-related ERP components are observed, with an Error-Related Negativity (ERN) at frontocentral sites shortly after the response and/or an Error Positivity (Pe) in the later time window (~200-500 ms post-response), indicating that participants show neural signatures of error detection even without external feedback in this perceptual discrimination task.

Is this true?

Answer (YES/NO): NO